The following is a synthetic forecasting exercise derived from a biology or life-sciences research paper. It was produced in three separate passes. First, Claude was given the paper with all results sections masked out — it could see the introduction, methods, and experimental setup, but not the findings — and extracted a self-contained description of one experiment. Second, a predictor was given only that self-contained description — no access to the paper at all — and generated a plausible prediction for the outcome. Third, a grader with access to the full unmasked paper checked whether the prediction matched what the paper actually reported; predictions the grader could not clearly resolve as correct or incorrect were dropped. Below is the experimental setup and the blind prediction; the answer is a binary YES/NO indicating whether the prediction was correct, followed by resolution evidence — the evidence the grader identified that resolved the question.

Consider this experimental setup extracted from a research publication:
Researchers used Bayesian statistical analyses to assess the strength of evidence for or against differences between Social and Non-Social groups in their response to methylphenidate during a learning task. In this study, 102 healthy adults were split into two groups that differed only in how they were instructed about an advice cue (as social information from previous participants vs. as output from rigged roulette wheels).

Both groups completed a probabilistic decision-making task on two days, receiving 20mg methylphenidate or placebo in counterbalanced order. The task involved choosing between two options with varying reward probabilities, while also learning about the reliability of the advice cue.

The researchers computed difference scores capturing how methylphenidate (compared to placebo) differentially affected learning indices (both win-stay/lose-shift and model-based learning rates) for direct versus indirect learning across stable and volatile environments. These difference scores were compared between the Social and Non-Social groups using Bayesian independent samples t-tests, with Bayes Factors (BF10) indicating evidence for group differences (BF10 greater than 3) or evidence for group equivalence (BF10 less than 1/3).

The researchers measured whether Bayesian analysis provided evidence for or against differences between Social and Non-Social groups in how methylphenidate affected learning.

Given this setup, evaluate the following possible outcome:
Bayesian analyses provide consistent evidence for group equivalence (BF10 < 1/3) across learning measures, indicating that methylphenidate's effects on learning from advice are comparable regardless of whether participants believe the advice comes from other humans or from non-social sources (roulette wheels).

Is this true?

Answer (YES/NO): YES